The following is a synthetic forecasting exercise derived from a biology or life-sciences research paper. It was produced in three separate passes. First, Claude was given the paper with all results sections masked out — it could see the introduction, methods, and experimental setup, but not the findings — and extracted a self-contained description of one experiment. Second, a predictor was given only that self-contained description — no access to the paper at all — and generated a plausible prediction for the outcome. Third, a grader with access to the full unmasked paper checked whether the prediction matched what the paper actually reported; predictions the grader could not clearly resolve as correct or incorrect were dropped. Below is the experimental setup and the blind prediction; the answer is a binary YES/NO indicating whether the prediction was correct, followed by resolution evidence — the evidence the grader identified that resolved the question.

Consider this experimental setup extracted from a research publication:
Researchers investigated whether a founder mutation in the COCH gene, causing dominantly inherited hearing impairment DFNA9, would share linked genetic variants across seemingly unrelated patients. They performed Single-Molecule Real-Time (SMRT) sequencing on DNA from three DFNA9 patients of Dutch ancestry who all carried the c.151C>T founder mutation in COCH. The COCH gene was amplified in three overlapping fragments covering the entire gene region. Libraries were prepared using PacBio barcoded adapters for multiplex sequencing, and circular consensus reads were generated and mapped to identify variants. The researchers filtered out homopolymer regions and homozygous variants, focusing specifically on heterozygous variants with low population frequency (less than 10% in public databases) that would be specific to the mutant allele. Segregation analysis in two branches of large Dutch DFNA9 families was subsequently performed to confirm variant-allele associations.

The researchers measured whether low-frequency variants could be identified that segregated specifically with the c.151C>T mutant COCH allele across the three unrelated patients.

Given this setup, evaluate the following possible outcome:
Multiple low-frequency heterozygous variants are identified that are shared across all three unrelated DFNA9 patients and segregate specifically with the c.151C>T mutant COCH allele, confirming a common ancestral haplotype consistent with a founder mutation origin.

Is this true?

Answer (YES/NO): YES